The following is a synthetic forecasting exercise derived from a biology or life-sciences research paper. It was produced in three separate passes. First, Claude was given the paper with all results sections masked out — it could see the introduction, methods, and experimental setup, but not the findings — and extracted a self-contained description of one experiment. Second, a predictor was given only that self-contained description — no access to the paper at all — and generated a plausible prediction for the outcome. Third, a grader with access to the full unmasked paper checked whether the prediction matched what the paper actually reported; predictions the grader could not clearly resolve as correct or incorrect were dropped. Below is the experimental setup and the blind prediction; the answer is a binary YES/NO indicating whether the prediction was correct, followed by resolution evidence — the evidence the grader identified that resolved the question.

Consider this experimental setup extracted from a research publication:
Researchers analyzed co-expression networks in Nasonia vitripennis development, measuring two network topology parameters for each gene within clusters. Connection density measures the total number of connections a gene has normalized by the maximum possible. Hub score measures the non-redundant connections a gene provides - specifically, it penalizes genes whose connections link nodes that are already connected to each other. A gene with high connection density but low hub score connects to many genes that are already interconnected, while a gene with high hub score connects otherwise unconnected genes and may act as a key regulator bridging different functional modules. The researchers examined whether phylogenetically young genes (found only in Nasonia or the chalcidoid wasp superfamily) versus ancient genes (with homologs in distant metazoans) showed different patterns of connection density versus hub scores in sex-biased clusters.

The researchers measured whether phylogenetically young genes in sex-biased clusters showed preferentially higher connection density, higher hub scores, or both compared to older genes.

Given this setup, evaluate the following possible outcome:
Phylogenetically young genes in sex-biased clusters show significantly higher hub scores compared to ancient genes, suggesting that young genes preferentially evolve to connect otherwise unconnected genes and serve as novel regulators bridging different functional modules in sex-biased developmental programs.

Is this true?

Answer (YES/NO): YES